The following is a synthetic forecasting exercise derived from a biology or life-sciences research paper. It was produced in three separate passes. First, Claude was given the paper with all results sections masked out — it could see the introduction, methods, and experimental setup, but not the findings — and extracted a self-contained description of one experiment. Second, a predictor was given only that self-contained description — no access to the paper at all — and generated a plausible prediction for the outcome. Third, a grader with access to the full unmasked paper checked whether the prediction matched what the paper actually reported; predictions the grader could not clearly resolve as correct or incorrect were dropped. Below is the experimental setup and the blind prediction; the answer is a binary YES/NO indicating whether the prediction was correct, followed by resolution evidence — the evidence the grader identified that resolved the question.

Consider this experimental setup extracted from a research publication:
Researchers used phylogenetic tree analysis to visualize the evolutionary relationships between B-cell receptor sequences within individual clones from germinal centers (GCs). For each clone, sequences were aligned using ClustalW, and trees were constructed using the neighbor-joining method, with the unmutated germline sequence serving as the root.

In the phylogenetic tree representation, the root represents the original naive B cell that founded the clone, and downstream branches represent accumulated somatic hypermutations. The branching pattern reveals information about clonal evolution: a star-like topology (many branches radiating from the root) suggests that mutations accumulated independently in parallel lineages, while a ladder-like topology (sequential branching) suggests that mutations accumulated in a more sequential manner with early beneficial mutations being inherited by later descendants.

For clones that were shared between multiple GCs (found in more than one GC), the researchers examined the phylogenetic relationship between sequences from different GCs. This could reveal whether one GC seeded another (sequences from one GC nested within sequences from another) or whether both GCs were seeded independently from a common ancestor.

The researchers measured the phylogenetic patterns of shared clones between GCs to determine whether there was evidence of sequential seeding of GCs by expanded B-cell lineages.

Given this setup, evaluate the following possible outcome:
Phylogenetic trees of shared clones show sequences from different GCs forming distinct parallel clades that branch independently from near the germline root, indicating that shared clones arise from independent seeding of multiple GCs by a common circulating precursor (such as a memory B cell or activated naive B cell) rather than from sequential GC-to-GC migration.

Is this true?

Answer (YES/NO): NO